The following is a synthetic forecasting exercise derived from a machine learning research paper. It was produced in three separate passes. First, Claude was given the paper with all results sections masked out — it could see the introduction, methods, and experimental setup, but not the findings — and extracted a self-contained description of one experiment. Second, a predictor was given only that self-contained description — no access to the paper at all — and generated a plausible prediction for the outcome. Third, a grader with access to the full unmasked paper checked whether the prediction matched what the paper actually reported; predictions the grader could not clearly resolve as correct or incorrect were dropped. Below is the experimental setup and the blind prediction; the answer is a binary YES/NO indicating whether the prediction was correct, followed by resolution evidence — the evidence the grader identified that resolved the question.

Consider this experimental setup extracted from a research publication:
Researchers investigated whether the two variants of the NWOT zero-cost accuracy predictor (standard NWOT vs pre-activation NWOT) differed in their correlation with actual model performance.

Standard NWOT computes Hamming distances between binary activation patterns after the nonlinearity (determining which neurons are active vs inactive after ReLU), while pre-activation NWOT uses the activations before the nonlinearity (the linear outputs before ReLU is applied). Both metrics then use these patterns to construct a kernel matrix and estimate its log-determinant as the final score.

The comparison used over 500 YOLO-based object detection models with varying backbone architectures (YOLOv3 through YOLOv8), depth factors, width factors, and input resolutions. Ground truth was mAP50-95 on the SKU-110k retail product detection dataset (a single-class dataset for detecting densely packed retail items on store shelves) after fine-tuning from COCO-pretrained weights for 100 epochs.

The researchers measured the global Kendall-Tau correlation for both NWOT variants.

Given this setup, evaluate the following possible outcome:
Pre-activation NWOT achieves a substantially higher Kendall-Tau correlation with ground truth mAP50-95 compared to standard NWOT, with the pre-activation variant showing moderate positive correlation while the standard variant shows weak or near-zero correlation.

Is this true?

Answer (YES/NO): NO